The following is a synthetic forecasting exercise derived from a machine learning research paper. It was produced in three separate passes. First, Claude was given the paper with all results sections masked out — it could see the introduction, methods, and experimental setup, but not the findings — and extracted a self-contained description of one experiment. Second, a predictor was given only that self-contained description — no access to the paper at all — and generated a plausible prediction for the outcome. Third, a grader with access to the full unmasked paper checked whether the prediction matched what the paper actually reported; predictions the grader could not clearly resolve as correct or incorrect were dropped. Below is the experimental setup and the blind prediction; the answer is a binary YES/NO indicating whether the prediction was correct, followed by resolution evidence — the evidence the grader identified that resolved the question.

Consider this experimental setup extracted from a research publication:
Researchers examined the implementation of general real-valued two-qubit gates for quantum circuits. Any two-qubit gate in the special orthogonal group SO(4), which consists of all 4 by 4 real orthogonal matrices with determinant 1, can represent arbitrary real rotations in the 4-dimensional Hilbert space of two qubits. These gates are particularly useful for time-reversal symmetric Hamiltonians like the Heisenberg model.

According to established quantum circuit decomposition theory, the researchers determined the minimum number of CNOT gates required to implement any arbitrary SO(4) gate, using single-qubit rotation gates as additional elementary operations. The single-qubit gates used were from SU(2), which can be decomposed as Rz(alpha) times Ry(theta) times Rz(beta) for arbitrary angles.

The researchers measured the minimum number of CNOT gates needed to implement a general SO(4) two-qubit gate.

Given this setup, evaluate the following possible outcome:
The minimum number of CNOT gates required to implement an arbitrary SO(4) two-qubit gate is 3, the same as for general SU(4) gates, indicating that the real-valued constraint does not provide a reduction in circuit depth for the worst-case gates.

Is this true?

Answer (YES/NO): NO